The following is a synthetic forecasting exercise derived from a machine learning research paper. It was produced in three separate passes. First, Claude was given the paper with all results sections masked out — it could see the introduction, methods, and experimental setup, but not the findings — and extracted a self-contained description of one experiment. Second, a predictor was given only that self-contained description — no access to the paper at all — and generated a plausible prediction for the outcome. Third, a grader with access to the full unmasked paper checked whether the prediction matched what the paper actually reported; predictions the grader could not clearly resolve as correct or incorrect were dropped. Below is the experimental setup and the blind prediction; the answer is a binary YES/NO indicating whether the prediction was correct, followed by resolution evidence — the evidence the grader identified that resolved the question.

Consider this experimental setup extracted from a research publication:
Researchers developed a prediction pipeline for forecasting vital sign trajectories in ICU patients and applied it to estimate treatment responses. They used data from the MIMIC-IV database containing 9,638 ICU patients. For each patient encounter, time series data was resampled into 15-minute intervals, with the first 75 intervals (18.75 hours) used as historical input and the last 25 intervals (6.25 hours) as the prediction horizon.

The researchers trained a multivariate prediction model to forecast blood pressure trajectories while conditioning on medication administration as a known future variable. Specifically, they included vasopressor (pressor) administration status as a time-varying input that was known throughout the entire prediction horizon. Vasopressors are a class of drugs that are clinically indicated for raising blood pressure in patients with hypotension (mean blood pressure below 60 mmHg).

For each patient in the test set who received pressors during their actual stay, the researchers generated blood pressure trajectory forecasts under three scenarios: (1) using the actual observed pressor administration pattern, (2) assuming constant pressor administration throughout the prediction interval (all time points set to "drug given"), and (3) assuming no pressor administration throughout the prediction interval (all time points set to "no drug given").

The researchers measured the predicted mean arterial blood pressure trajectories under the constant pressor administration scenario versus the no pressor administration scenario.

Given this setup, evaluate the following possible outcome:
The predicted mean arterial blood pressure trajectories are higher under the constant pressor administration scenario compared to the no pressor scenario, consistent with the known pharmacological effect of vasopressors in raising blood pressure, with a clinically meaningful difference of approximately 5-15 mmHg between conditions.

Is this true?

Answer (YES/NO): NO